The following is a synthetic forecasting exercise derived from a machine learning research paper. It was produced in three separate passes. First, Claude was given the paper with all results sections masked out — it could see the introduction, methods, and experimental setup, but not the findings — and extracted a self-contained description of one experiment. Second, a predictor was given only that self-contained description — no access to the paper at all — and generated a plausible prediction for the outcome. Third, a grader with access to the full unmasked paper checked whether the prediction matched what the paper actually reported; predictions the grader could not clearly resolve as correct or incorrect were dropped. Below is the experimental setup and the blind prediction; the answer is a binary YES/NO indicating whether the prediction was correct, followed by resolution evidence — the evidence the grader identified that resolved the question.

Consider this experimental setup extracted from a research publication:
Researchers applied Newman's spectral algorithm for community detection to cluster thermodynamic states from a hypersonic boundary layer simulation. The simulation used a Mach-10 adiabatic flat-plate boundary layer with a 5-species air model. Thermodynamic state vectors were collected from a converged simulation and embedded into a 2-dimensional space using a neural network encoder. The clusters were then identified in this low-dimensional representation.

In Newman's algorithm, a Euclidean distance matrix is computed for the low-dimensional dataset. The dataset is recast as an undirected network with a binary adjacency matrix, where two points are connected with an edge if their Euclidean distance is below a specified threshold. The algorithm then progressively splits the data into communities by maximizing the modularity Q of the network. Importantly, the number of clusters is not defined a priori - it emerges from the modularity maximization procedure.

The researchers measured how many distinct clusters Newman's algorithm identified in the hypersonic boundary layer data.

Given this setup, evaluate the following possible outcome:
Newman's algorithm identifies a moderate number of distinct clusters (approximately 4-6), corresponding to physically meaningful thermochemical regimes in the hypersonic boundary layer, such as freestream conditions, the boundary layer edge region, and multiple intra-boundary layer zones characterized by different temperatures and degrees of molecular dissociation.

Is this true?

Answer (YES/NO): NO